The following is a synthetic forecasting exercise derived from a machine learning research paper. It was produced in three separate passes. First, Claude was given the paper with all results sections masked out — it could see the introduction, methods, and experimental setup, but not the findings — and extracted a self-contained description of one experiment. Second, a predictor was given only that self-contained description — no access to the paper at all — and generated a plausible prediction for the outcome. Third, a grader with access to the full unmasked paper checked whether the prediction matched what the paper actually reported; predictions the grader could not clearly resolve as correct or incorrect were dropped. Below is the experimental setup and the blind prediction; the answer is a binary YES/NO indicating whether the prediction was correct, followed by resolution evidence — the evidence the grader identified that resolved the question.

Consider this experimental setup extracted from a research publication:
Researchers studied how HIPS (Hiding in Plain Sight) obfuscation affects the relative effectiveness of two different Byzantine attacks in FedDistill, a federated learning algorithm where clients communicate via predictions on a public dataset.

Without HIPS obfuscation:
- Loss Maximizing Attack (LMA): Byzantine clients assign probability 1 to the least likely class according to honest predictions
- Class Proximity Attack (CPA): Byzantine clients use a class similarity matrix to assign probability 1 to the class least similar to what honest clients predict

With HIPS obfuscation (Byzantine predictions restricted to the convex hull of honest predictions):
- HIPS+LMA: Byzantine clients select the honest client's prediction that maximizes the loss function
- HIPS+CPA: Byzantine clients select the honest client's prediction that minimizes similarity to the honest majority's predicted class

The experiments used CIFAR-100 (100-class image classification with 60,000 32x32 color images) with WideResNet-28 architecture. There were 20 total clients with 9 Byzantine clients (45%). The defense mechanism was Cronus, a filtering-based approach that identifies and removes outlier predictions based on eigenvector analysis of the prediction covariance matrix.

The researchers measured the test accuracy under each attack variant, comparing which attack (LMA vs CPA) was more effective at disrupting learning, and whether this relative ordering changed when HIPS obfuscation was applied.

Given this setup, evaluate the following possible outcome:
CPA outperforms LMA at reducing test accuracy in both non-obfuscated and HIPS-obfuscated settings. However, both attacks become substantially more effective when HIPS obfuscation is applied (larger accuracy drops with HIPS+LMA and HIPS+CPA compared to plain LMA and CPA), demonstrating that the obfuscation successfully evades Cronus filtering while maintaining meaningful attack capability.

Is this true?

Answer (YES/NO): NO